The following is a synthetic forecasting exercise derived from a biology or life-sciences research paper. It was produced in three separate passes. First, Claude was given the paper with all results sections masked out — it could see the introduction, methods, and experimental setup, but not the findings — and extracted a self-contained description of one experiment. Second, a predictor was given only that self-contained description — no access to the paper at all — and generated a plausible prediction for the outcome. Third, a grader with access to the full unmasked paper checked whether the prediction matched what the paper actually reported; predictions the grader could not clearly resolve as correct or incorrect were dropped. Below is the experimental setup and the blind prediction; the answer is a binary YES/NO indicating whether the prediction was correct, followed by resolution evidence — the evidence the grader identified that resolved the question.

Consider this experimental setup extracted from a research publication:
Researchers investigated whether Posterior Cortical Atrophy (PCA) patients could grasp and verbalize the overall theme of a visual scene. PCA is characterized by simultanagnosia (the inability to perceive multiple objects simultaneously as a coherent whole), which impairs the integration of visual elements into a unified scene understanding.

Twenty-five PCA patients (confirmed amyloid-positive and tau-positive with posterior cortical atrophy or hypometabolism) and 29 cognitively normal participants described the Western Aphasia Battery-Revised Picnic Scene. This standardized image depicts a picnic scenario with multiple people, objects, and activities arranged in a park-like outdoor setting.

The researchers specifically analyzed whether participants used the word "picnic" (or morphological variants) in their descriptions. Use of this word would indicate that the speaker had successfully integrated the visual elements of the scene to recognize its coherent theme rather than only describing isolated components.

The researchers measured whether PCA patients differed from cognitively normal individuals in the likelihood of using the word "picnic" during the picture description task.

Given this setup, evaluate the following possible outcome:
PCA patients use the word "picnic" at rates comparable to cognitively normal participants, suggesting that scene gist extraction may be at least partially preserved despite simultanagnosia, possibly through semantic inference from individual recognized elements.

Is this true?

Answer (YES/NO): NO